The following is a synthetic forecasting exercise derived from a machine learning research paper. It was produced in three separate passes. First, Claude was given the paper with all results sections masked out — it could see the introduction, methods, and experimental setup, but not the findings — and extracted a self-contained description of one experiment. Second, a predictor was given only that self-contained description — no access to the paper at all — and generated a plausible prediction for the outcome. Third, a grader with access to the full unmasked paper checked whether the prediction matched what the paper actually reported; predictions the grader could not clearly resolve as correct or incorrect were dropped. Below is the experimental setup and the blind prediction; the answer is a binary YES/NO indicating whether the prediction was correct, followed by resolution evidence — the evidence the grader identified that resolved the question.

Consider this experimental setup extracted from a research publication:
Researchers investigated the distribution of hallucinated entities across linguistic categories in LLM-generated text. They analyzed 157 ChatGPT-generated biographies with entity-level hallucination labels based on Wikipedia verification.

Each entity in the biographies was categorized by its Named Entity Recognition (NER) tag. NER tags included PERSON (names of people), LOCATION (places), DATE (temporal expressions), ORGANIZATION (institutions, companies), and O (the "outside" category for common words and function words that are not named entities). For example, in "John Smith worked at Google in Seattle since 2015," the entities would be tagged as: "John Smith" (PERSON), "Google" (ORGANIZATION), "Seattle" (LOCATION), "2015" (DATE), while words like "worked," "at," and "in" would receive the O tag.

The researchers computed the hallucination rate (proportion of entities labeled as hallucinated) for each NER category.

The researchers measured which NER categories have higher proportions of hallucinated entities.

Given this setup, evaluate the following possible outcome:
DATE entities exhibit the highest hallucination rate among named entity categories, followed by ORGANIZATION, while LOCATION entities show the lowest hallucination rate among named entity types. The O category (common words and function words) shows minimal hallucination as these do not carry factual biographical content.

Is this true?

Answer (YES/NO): NO